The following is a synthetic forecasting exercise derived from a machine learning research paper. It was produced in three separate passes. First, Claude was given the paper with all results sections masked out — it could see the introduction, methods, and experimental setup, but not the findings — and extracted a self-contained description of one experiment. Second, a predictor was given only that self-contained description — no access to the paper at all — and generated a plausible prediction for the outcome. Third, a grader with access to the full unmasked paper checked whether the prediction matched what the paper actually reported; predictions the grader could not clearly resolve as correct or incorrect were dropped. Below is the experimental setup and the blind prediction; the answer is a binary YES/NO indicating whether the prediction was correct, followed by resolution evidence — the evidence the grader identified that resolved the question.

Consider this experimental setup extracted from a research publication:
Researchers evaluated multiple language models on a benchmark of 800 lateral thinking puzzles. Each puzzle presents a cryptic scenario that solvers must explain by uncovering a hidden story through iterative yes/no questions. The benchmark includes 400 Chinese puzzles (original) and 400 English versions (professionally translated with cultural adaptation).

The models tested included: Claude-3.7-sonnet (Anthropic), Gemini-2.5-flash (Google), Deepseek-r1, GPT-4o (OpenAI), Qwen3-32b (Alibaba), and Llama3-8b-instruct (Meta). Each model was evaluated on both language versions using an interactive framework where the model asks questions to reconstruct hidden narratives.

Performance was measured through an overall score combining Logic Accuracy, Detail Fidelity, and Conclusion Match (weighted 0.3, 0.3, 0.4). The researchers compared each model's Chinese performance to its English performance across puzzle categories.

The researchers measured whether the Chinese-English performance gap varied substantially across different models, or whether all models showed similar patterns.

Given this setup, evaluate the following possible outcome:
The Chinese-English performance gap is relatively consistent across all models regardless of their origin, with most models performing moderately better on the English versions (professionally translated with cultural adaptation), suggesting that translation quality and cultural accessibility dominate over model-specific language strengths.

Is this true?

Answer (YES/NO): NO